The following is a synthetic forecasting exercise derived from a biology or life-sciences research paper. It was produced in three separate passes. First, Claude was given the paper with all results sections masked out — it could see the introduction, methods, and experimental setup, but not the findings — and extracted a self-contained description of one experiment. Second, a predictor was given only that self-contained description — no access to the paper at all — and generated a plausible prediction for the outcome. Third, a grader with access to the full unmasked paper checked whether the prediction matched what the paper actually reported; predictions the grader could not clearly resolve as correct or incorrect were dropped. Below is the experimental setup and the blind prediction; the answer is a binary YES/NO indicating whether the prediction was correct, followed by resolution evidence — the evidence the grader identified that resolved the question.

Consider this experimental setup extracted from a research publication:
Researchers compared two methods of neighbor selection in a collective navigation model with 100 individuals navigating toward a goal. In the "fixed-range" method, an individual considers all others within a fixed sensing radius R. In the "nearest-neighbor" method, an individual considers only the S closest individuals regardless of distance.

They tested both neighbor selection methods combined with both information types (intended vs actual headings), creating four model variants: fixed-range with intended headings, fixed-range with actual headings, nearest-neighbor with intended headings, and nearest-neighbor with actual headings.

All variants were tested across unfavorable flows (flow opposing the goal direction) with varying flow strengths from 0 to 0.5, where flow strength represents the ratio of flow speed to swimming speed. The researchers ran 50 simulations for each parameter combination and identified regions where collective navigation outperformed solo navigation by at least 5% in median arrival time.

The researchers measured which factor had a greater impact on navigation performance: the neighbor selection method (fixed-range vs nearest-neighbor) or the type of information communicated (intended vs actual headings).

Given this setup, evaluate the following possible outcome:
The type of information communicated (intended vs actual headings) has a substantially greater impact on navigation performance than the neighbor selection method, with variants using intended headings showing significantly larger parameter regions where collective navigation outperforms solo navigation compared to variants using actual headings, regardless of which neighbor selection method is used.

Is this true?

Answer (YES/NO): YES